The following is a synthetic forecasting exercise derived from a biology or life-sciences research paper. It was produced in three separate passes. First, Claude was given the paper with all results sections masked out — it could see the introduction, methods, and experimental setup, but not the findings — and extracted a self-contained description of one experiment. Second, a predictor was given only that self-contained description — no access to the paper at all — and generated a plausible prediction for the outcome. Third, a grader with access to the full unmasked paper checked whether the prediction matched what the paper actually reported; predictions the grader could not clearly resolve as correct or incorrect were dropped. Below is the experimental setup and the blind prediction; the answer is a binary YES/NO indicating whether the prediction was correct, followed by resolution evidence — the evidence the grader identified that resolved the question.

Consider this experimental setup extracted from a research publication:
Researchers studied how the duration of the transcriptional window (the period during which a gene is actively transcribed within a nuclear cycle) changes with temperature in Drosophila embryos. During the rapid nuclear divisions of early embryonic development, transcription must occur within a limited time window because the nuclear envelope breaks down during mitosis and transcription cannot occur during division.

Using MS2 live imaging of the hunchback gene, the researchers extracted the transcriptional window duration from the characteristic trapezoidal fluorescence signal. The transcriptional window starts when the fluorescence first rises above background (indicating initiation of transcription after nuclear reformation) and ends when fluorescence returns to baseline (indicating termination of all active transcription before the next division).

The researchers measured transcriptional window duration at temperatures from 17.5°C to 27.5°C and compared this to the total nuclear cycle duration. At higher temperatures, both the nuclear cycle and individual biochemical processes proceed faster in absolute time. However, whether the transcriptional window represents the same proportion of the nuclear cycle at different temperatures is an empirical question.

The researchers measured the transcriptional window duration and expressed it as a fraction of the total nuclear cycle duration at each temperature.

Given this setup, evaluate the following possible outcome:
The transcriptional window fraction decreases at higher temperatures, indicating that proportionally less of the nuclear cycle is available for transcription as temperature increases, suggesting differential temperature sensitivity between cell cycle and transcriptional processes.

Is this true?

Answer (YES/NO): NO